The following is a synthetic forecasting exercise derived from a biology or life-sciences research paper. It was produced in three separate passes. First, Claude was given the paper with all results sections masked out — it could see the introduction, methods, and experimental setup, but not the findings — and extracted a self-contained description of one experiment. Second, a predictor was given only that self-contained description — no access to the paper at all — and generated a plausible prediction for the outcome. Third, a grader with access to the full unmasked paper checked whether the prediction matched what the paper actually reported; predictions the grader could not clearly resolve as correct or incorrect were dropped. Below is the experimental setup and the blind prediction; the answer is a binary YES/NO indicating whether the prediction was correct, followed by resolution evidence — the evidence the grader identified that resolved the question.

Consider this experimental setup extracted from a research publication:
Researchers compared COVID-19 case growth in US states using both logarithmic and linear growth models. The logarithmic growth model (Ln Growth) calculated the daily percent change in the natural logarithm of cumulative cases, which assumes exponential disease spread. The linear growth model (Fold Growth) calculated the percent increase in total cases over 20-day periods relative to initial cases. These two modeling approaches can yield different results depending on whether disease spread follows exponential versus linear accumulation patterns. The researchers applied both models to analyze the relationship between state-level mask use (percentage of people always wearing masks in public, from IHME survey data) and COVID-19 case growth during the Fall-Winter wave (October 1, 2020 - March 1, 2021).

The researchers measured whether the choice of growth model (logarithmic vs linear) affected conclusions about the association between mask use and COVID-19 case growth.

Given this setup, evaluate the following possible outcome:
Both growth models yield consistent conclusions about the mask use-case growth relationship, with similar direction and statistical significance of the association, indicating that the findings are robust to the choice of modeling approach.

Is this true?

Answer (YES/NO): YES